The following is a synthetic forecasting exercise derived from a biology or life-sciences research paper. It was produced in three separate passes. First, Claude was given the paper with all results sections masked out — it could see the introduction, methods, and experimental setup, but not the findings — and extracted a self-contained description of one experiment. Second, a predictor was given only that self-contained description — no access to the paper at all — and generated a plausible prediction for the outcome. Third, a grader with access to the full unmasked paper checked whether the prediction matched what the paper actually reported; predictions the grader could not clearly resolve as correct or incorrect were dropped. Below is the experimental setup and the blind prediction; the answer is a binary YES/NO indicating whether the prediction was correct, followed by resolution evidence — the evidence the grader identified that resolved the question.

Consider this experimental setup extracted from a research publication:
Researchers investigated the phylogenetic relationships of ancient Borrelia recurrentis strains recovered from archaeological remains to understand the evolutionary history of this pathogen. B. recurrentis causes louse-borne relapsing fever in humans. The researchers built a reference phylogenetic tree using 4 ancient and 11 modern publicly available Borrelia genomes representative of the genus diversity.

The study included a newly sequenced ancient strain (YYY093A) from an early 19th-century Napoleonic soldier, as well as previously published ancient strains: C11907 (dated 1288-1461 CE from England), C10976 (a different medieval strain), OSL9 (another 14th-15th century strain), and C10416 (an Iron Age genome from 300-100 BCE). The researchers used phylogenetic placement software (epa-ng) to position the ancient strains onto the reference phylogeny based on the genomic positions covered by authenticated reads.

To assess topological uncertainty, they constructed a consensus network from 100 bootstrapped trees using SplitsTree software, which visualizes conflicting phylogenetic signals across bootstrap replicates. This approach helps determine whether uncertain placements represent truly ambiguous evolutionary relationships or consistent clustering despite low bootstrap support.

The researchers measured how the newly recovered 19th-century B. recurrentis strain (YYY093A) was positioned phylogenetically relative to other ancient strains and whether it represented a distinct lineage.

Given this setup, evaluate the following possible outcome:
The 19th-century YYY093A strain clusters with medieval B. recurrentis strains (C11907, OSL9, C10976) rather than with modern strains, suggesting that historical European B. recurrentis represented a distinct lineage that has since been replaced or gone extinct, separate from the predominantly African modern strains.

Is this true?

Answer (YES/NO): NO